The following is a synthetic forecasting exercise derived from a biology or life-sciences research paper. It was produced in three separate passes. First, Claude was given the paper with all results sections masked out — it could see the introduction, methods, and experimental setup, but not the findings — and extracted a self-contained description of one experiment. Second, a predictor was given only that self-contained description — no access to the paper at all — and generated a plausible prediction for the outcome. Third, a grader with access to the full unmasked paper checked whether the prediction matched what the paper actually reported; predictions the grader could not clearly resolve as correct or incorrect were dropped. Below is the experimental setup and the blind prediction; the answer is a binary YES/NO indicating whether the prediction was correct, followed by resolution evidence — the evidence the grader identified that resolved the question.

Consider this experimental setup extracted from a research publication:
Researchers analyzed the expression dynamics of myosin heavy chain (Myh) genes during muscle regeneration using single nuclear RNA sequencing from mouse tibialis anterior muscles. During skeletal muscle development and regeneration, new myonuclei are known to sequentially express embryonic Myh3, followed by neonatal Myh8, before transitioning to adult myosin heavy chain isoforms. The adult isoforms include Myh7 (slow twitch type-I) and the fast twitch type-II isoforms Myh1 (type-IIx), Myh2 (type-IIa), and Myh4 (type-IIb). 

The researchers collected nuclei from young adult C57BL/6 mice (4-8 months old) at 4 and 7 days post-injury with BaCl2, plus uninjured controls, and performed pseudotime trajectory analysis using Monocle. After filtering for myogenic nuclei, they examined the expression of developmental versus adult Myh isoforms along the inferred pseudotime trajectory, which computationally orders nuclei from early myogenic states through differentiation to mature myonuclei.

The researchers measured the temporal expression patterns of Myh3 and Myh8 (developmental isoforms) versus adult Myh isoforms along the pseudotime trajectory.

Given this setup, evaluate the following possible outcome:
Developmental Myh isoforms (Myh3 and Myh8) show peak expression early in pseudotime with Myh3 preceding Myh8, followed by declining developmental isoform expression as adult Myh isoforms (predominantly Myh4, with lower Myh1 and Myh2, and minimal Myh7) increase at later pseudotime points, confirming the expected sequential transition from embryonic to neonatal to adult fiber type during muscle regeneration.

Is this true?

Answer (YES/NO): NO